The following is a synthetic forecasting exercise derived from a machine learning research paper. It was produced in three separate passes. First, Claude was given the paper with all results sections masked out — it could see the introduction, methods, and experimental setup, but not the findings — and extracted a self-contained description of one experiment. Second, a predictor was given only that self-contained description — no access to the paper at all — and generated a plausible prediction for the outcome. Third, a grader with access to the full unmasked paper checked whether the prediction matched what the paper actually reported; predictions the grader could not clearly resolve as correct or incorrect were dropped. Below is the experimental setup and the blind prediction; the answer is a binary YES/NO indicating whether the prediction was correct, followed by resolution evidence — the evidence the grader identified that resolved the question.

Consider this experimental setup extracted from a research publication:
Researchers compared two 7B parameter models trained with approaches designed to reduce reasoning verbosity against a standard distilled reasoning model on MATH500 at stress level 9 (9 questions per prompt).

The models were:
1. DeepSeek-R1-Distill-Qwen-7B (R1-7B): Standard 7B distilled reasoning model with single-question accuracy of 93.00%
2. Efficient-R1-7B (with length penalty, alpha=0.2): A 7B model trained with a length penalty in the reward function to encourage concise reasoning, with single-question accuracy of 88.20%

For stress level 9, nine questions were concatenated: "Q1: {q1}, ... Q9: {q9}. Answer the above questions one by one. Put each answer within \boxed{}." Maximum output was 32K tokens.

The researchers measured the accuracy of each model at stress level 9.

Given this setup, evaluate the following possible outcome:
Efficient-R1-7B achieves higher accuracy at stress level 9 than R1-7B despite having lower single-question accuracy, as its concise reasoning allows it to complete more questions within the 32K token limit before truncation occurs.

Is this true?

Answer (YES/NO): YES